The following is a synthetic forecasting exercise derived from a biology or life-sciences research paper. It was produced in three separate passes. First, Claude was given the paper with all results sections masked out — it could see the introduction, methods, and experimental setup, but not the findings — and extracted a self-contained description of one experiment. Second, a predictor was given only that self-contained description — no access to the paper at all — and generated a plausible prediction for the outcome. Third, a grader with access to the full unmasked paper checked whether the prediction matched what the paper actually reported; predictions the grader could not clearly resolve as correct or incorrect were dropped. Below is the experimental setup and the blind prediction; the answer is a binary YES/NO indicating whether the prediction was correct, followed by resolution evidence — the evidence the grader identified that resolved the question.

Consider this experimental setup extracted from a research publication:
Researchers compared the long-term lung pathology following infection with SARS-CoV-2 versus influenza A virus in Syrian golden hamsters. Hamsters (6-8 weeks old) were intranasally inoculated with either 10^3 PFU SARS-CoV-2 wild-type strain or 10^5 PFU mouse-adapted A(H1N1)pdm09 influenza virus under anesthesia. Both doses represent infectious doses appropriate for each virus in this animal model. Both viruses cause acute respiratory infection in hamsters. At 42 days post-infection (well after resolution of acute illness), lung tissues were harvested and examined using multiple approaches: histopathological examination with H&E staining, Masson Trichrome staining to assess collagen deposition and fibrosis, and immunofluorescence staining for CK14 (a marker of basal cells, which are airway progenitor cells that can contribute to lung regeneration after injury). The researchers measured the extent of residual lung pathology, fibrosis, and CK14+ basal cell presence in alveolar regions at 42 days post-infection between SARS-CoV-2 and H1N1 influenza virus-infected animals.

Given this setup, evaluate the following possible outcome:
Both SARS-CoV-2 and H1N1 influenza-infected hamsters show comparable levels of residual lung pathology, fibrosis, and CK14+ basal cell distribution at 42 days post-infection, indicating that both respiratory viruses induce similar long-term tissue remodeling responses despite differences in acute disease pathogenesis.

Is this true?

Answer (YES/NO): NO